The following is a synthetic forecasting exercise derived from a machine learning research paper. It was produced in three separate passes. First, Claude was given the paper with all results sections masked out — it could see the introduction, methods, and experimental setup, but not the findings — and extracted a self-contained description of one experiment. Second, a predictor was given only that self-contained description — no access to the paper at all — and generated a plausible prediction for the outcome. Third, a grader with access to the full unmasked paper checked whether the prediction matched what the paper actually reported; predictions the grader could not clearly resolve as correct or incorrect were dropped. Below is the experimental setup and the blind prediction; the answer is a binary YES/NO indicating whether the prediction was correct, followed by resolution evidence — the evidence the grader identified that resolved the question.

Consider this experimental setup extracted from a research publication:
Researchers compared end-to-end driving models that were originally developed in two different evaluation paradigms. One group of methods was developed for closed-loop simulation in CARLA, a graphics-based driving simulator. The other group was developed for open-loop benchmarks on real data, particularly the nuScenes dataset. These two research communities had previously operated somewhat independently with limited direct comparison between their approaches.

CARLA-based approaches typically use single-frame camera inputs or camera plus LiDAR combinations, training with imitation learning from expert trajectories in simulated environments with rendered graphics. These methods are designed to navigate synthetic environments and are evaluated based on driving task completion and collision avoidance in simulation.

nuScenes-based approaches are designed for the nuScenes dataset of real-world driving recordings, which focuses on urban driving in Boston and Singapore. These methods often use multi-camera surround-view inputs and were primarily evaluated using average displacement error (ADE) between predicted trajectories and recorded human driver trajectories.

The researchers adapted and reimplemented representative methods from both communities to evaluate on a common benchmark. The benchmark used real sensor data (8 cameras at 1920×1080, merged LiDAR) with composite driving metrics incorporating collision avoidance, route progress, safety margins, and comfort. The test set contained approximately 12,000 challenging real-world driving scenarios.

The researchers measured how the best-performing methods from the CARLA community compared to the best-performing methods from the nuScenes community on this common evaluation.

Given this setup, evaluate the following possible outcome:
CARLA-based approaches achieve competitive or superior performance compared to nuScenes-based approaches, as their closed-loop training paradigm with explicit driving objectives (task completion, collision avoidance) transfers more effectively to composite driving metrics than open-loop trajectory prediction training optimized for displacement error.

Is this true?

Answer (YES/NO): YES